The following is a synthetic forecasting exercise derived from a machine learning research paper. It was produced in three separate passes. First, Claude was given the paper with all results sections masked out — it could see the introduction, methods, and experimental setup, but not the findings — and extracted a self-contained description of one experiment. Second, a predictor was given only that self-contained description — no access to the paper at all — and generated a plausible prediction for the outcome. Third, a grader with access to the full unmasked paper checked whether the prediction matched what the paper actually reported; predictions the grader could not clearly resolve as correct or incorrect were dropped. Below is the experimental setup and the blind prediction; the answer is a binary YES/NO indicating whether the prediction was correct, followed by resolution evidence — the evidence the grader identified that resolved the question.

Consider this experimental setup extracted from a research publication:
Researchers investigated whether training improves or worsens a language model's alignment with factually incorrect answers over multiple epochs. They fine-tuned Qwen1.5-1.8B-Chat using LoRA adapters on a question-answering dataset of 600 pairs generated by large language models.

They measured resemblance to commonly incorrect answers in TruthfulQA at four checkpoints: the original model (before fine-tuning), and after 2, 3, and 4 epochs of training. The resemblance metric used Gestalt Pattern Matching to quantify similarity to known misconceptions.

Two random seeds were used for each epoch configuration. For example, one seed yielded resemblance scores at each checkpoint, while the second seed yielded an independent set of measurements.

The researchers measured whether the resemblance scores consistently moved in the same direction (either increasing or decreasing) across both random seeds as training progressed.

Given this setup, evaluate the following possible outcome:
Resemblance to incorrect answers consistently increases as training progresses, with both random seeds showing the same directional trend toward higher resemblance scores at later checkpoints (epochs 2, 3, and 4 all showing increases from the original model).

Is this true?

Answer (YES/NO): YES